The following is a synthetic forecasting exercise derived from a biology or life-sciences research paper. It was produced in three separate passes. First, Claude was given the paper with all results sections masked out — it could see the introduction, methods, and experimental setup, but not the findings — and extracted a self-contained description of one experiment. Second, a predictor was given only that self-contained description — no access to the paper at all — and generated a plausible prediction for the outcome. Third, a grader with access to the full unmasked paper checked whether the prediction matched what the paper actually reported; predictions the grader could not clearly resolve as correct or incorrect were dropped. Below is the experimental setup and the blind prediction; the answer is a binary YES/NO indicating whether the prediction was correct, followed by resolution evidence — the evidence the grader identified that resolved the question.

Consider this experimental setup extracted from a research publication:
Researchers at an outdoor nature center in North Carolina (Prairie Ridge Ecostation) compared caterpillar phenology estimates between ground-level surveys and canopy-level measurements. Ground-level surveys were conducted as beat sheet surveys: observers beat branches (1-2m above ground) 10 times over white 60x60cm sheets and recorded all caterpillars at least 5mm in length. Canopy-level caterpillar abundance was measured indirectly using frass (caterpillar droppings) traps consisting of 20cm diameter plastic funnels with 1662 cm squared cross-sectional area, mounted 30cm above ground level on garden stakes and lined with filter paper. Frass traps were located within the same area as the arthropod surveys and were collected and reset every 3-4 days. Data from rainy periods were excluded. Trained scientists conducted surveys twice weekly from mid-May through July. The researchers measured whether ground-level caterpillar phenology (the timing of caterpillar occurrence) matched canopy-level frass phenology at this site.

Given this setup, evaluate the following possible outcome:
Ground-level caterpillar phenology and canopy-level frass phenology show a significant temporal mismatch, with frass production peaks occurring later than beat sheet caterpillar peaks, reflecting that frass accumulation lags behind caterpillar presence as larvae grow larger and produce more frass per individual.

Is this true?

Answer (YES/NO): NO